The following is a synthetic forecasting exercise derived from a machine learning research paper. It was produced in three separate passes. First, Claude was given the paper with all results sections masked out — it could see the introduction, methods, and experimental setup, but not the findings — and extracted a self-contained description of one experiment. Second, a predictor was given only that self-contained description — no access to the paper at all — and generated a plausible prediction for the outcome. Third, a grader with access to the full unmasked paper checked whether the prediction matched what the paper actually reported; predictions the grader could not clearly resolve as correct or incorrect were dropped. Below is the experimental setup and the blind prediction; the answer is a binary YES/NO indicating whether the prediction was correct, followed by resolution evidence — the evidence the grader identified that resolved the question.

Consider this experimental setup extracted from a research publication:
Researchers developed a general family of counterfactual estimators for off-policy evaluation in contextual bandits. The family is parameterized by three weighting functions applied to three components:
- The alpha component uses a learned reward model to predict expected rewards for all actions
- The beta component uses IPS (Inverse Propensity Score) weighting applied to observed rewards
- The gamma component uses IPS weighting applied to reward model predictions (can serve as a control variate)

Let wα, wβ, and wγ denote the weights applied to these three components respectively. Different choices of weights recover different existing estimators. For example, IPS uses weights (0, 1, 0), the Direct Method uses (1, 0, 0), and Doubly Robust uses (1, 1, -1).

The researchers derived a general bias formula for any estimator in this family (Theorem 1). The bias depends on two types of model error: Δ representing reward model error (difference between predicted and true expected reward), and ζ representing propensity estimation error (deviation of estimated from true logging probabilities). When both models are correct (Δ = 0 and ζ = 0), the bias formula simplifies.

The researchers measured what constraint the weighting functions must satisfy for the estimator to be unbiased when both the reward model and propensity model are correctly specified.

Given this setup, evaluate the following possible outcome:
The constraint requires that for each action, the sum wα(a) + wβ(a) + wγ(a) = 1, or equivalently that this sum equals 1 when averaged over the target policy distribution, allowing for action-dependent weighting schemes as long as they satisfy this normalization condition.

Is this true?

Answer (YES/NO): NO